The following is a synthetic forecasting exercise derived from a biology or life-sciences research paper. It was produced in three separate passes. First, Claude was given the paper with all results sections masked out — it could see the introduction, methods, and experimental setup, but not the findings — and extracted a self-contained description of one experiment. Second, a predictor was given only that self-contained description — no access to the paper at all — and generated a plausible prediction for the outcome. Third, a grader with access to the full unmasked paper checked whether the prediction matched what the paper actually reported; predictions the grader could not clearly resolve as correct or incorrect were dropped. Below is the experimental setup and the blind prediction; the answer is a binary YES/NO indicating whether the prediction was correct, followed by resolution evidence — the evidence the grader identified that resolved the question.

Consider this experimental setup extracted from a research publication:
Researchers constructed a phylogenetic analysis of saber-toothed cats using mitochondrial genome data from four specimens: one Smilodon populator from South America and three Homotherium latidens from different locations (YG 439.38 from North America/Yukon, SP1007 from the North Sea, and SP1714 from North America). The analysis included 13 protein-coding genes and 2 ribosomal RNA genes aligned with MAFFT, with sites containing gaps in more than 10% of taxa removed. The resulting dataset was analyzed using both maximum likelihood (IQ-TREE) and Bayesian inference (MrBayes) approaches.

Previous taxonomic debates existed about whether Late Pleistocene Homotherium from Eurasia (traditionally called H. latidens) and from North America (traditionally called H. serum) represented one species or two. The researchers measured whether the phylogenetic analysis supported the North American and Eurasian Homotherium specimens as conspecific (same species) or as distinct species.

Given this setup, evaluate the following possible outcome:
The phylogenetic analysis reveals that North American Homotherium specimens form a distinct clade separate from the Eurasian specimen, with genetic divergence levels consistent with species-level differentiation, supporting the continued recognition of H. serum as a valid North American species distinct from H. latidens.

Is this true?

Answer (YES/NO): NO